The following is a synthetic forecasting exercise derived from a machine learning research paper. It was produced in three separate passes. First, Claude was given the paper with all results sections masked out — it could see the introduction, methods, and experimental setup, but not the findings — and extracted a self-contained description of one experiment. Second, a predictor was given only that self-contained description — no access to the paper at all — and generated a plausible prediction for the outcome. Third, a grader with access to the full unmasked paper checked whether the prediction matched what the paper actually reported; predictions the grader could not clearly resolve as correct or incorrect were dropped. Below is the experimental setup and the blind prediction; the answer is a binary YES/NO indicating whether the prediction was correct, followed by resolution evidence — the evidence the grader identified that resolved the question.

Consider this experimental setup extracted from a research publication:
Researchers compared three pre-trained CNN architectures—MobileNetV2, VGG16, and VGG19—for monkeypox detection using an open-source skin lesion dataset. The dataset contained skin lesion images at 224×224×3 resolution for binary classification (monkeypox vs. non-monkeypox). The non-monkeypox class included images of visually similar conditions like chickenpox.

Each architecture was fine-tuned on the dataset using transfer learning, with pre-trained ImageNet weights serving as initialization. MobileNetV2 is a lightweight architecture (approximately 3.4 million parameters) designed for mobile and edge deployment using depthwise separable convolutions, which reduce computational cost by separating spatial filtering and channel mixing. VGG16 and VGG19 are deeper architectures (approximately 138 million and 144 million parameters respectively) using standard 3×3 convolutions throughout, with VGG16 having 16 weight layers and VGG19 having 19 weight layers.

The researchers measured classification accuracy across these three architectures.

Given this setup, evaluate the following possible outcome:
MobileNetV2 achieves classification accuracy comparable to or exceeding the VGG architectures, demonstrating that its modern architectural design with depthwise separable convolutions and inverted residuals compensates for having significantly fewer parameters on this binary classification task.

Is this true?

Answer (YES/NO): YES